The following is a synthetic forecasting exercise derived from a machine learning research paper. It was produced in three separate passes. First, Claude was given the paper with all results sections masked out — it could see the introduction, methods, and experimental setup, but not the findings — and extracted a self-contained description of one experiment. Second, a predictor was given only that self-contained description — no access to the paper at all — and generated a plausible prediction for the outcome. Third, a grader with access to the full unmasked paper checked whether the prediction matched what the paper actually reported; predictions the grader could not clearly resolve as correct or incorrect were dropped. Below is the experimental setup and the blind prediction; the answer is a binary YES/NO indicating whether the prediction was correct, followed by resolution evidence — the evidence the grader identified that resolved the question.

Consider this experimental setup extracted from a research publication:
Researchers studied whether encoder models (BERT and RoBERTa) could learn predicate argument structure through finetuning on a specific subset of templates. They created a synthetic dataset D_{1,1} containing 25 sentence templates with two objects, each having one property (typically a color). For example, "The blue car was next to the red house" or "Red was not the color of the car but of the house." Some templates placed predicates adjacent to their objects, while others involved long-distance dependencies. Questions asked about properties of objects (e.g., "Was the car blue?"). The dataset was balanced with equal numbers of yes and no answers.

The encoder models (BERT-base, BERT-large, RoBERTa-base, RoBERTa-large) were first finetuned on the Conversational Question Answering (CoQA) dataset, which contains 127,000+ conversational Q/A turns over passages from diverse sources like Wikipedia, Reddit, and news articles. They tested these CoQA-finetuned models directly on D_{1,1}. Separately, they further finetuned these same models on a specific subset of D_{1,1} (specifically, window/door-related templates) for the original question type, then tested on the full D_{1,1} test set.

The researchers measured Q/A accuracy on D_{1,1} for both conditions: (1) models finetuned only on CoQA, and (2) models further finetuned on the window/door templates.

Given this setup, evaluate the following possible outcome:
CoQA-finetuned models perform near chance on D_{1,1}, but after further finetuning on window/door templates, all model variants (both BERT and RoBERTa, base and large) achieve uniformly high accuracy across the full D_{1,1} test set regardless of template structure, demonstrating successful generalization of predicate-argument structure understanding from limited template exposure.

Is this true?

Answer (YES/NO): NO